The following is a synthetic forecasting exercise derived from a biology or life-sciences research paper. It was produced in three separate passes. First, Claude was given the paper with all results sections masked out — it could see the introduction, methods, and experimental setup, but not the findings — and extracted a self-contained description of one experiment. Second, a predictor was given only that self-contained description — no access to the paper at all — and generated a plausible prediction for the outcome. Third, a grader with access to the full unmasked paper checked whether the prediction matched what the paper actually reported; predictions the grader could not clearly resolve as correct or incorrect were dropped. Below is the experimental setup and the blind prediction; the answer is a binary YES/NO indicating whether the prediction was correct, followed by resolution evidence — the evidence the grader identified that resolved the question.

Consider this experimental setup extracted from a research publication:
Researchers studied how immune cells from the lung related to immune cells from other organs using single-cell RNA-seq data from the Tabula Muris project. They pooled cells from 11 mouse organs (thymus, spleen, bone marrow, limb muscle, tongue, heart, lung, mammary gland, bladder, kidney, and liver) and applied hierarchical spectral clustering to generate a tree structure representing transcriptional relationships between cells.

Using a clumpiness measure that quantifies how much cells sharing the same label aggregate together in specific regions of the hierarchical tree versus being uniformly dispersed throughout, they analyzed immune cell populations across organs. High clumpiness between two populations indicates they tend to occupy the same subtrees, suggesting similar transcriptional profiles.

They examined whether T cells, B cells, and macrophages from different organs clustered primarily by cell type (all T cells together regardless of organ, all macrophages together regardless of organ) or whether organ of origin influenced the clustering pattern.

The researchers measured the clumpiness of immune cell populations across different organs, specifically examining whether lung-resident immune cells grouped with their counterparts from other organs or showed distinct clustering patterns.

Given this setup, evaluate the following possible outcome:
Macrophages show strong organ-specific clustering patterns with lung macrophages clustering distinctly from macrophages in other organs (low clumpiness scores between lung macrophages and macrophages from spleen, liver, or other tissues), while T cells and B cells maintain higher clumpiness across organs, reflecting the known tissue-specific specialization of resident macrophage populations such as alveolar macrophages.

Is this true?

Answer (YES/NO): NO